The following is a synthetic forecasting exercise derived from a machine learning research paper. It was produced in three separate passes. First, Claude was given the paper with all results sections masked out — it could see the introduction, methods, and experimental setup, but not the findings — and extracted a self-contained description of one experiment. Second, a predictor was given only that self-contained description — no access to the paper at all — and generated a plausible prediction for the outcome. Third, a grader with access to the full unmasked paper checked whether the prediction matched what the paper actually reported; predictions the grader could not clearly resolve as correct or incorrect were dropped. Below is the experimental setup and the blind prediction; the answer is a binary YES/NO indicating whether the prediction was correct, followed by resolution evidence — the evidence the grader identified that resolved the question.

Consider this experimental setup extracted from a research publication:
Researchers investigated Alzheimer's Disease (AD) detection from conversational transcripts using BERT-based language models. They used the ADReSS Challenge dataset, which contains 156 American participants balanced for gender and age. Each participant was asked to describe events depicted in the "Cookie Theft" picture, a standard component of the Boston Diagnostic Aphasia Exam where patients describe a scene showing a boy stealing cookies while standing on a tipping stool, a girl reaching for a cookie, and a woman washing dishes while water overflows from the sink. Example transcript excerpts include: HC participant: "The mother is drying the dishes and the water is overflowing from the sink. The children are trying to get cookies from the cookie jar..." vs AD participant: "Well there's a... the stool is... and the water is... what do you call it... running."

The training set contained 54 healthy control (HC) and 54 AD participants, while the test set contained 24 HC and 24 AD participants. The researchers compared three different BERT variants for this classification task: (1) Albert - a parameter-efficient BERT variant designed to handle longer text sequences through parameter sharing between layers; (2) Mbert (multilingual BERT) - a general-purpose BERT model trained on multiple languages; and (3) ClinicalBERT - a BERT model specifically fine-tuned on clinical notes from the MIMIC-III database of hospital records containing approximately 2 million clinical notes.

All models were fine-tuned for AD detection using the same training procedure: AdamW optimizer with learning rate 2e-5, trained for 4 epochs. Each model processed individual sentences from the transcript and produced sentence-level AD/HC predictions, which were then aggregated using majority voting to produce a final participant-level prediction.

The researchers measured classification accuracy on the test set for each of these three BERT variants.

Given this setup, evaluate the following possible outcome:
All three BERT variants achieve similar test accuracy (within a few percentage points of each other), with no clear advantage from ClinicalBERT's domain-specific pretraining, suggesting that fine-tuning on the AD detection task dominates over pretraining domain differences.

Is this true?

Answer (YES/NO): YES